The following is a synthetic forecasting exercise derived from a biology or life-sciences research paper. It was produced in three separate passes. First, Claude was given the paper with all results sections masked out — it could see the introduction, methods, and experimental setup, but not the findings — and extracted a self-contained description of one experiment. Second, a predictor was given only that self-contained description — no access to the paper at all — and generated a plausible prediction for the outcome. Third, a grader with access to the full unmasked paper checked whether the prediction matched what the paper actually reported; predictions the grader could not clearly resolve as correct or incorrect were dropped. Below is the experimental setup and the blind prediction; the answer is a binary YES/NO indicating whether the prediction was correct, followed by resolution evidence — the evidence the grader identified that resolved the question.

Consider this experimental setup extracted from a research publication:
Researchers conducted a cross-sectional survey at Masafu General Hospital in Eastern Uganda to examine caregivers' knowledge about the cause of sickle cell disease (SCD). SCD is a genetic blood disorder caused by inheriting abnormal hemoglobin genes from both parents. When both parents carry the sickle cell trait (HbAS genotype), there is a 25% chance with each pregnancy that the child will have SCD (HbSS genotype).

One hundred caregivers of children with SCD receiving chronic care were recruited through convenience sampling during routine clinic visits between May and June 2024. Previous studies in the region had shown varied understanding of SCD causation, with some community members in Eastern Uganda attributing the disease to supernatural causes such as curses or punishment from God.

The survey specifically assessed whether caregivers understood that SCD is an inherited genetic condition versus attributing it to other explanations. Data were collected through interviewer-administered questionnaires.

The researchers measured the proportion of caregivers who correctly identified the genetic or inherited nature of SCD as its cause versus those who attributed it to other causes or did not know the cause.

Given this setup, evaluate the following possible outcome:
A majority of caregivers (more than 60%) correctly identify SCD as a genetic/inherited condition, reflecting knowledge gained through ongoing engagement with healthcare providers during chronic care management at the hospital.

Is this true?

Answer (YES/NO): YES